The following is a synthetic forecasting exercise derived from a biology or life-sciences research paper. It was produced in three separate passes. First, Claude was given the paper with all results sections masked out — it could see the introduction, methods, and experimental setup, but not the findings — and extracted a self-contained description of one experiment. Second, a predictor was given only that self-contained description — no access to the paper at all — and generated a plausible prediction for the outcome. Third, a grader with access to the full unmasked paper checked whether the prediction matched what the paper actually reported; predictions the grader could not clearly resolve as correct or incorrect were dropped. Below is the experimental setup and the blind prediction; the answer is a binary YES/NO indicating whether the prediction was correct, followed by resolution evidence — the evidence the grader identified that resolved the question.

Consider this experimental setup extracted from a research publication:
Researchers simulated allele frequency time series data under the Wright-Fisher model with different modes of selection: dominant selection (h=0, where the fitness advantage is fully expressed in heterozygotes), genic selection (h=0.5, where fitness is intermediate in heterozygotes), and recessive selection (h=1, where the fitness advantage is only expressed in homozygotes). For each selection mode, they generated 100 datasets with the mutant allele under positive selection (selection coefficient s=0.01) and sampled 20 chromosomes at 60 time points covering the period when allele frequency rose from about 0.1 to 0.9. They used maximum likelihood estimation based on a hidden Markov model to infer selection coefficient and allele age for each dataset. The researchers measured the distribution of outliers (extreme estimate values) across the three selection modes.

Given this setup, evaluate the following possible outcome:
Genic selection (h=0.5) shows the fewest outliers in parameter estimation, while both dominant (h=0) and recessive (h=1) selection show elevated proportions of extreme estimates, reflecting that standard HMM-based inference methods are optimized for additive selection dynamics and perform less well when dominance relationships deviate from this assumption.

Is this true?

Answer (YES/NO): NO